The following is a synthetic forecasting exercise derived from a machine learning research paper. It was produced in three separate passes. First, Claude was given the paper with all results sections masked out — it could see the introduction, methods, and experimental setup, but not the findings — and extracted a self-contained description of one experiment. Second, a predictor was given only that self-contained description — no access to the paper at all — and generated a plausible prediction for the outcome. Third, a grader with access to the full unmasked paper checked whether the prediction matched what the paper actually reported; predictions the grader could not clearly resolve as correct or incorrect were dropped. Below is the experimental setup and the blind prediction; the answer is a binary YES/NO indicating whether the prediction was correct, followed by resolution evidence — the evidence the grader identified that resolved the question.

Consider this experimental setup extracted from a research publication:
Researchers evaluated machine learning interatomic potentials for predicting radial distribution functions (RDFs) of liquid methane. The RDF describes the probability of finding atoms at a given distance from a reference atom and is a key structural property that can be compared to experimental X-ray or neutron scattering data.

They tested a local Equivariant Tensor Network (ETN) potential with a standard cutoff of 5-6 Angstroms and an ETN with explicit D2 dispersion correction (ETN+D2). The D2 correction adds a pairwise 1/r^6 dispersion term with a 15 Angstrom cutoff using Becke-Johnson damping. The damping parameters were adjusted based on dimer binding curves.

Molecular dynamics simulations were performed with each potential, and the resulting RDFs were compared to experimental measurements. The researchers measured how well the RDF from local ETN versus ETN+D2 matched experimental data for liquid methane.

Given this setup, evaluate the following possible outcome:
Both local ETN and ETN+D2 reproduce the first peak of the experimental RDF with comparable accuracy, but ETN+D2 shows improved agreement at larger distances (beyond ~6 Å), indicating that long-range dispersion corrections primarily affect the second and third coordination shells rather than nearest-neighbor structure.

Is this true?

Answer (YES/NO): NO